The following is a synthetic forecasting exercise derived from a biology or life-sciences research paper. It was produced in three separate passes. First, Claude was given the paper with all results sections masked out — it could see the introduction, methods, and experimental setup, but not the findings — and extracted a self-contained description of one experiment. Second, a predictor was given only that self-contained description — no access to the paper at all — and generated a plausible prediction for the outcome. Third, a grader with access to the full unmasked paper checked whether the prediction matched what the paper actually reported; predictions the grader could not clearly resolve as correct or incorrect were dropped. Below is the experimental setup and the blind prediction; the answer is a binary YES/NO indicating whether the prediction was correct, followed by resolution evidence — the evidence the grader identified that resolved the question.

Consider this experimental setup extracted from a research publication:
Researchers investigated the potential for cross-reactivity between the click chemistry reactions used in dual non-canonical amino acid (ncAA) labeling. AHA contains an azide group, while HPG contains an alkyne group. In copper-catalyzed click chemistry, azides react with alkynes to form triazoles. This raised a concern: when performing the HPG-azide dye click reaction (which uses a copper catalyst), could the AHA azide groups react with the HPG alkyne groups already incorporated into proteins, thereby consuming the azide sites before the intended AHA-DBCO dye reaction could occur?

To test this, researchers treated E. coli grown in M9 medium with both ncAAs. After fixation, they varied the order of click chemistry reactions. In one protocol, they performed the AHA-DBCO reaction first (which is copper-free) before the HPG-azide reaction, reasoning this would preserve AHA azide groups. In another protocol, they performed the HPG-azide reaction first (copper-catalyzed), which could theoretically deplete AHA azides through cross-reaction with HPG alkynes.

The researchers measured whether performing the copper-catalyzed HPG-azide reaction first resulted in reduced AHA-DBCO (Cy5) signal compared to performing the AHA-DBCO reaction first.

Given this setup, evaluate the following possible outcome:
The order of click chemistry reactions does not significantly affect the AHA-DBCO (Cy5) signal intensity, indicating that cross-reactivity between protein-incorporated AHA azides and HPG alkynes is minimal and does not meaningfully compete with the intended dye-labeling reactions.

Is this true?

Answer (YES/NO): NO